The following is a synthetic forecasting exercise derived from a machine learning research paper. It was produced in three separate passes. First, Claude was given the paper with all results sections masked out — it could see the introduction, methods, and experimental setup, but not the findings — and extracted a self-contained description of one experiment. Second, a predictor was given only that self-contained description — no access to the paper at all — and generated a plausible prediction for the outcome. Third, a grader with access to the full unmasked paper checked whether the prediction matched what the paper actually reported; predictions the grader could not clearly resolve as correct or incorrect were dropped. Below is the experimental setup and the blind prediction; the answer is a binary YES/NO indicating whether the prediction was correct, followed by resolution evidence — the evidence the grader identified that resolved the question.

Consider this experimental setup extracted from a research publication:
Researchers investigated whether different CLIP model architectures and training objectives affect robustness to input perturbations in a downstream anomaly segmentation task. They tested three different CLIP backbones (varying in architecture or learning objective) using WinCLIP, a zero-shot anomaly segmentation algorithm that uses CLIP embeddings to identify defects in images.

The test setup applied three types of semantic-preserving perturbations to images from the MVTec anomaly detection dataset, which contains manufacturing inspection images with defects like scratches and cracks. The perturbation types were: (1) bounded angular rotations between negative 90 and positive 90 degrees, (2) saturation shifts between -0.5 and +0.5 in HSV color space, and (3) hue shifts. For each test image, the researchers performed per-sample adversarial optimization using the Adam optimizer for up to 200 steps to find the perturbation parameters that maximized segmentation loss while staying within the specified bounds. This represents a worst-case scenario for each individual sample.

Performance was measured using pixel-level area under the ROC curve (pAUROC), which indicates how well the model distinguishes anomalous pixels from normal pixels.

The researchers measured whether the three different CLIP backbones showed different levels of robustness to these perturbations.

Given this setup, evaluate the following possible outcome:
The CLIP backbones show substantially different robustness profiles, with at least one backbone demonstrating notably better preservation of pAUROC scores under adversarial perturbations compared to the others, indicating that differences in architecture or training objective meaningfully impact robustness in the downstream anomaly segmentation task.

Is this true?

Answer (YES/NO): YES